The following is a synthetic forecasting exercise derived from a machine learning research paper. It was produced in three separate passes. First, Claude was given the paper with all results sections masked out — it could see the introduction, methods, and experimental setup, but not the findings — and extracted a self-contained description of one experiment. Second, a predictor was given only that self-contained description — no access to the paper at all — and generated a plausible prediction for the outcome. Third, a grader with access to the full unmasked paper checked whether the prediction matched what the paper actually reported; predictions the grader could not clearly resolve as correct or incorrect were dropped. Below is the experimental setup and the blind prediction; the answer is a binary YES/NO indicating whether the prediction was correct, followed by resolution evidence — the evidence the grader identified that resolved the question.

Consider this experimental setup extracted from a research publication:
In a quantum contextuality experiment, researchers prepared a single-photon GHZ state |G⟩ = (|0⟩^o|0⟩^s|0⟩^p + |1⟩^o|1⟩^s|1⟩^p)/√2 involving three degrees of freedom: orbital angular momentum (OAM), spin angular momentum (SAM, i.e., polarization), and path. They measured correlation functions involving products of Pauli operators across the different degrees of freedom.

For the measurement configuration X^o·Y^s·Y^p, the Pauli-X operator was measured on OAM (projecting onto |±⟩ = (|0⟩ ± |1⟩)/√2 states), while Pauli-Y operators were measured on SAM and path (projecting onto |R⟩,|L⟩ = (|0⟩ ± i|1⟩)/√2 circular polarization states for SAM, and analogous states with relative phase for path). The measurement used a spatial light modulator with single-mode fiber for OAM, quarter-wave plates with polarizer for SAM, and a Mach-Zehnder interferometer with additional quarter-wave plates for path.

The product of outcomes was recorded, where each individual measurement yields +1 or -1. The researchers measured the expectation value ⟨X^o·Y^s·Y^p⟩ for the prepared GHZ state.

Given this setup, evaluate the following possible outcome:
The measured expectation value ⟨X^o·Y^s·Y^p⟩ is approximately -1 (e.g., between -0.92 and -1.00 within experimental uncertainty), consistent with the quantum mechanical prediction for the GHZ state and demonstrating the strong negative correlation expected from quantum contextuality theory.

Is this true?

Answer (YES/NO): NO